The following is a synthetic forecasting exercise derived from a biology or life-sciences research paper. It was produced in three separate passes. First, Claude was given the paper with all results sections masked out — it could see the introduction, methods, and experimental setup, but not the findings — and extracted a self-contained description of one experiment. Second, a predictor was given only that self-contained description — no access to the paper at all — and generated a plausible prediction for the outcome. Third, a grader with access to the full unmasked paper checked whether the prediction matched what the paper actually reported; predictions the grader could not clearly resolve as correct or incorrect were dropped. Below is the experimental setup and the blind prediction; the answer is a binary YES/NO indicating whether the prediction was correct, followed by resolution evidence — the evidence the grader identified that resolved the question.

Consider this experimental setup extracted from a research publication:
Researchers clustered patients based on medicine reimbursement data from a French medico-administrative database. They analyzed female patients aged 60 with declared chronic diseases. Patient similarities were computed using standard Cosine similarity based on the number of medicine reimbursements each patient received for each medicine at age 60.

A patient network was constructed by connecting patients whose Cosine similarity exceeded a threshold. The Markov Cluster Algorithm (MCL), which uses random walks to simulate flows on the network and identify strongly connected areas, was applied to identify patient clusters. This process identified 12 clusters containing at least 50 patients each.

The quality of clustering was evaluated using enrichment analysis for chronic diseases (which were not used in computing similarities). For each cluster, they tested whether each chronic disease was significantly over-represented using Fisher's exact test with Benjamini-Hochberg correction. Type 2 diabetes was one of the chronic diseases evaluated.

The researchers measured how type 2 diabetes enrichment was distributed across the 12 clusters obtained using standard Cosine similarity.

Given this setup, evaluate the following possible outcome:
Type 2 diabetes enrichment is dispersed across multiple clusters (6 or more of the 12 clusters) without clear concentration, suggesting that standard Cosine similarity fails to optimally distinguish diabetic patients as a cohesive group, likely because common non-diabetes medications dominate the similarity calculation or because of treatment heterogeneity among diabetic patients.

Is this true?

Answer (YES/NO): NO